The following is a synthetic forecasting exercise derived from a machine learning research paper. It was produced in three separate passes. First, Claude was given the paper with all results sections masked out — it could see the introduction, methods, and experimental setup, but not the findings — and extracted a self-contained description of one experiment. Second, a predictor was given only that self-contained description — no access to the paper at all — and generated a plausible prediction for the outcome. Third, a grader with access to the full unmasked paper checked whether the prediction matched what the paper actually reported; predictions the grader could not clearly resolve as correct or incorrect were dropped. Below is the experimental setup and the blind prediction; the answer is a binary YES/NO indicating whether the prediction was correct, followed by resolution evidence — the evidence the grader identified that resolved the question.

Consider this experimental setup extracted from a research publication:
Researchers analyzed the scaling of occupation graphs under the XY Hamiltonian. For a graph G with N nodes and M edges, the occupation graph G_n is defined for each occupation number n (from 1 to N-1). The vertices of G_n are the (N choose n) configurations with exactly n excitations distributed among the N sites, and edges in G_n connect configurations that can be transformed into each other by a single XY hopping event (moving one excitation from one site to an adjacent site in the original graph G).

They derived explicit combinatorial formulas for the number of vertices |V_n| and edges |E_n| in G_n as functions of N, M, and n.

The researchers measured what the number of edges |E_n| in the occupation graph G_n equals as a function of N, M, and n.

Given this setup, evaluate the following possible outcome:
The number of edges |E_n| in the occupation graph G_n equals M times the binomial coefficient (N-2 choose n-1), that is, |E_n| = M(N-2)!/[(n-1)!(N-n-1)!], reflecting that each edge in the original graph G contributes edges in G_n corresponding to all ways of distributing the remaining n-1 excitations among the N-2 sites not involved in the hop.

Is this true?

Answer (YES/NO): NO